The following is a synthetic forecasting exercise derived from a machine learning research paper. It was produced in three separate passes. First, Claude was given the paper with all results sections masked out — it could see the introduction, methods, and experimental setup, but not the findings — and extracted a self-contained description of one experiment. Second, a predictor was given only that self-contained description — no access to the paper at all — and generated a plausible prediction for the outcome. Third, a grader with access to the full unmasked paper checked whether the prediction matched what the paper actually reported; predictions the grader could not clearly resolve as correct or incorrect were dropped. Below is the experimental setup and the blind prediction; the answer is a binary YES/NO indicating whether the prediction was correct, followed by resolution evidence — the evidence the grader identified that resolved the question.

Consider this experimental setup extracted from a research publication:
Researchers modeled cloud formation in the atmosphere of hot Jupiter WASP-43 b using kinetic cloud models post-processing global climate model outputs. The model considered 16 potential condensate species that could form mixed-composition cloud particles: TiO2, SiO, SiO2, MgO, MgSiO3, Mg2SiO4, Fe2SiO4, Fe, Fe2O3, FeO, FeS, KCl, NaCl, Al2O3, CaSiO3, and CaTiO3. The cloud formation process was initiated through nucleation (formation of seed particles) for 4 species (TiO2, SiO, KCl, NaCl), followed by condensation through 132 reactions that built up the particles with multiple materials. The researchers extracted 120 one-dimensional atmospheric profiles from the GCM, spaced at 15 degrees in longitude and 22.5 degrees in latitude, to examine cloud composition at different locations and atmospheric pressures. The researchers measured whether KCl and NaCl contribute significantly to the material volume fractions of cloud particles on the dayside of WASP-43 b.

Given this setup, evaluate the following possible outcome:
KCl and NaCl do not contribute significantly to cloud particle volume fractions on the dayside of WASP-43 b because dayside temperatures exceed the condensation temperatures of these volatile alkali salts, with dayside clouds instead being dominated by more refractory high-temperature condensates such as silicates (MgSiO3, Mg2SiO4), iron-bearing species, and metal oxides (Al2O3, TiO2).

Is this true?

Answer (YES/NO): NO